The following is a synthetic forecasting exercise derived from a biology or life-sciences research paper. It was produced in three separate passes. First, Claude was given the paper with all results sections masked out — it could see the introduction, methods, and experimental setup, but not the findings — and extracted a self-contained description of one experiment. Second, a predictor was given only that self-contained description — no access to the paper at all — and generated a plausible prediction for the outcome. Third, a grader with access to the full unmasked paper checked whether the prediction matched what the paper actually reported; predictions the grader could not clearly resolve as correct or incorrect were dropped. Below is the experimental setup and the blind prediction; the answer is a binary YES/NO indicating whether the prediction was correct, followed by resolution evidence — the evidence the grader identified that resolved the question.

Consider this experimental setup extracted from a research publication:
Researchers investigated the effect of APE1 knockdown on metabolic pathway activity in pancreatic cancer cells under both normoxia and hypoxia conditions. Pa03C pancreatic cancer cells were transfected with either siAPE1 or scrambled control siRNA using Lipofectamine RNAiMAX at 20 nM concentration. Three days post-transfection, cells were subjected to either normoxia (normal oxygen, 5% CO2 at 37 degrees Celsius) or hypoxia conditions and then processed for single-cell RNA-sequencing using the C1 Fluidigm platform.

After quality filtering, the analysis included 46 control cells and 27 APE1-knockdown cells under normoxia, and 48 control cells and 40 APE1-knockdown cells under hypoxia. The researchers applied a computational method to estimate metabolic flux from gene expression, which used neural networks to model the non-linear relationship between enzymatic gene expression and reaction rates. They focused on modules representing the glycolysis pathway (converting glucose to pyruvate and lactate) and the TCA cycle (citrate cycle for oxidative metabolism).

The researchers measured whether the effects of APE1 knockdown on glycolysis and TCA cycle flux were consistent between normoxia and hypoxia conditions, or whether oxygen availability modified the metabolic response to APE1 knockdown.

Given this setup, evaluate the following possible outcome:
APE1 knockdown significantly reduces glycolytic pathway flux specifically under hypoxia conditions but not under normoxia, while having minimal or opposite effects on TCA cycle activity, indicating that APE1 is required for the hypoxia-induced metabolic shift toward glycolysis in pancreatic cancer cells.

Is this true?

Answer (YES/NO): NO